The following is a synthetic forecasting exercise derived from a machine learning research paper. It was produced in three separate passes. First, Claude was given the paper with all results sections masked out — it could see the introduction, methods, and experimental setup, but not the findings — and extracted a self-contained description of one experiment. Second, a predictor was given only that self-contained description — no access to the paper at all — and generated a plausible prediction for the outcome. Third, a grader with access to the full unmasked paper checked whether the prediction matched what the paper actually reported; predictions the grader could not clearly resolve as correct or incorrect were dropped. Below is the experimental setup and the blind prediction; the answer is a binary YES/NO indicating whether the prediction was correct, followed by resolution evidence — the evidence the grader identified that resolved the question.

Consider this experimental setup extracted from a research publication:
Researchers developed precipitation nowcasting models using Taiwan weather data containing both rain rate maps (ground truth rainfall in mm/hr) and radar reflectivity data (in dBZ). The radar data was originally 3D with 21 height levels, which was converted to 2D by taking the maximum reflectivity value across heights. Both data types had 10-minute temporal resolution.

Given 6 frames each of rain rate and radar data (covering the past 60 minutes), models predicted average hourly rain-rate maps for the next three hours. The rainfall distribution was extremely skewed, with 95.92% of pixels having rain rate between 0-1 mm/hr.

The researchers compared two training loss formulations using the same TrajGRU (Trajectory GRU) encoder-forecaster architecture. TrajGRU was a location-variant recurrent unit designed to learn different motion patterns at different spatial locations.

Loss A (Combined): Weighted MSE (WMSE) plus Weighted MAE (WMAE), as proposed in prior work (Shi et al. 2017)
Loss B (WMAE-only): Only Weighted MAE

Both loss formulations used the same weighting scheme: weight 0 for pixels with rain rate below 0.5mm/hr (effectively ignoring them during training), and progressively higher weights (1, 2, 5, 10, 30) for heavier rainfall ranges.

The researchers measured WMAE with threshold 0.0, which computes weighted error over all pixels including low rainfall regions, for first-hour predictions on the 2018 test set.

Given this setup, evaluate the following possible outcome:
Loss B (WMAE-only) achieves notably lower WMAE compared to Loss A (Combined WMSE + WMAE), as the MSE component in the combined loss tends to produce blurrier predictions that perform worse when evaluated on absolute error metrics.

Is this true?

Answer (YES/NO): YES